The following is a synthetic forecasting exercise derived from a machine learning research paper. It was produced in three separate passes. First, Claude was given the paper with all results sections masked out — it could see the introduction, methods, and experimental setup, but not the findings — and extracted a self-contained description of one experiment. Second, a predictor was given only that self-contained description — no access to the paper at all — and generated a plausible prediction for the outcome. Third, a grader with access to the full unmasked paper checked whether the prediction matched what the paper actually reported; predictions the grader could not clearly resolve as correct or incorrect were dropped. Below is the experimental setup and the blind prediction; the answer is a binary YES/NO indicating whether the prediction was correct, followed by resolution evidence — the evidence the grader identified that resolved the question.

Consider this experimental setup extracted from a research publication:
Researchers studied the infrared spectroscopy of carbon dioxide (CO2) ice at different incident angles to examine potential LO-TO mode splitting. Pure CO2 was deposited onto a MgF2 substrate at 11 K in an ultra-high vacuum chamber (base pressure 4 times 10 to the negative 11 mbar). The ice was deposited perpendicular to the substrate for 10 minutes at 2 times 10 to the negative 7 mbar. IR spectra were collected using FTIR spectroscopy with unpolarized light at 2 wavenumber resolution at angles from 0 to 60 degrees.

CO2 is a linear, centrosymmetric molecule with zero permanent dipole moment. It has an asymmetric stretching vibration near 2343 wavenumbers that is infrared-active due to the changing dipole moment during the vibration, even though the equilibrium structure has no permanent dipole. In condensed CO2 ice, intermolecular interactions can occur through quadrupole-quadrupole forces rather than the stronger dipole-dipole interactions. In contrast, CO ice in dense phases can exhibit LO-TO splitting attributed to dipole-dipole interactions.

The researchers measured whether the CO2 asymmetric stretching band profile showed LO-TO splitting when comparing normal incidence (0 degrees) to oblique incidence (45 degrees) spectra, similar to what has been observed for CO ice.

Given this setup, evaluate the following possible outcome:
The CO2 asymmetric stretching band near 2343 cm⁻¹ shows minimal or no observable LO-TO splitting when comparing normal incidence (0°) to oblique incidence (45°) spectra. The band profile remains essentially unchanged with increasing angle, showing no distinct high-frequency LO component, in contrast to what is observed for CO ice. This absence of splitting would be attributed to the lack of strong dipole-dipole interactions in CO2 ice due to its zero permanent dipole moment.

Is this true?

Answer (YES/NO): NO